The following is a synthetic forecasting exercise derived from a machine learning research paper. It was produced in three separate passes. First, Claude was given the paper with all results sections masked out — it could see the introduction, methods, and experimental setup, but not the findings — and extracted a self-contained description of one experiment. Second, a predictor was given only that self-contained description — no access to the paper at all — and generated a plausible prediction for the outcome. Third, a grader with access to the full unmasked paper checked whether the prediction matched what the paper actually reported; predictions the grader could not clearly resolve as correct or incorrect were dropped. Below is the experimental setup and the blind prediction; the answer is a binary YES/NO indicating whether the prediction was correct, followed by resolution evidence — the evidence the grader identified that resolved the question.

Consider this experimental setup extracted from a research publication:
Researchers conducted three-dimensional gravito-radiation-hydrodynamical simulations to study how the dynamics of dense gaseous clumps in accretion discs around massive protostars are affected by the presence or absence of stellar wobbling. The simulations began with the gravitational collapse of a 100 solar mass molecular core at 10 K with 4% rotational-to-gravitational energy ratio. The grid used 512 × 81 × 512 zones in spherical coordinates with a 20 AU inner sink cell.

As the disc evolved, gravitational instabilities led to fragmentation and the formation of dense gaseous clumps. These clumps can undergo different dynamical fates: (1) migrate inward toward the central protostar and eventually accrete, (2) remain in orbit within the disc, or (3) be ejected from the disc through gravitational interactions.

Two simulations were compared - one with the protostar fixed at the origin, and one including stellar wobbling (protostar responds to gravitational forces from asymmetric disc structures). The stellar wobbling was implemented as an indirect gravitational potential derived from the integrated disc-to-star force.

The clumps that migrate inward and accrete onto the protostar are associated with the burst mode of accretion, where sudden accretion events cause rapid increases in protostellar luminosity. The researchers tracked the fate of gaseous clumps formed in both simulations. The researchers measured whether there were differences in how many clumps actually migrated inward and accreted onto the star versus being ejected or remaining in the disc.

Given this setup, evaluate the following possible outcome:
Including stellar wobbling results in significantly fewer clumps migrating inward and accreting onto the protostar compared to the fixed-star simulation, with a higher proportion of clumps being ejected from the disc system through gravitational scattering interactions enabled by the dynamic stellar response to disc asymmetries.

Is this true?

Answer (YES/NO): NO